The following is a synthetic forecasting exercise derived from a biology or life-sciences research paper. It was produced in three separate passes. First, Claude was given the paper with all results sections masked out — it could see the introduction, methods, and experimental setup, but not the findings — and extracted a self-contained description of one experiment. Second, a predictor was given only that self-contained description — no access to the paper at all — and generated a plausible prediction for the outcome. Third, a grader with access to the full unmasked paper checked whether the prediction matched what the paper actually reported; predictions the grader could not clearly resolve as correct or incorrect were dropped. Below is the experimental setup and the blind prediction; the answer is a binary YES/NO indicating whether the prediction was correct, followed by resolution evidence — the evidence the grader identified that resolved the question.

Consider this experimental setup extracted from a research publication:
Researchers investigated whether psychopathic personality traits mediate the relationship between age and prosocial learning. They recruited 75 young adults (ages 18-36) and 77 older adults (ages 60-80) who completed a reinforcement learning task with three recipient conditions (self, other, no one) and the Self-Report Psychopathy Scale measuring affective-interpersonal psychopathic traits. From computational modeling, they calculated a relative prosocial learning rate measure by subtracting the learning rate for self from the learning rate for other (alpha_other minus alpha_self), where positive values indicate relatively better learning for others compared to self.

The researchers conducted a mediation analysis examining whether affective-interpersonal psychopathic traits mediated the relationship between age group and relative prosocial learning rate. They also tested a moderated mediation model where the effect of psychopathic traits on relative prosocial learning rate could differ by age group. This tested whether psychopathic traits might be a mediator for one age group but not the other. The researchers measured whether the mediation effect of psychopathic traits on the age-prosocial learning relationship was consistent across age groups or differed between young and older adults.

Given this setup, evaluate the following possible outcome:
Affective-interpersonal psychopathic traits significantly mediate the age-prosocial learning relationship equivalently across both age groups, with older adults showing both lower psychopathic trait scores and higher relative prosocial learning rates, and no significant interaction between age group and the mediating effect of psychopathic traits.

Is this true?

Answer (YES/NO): NO